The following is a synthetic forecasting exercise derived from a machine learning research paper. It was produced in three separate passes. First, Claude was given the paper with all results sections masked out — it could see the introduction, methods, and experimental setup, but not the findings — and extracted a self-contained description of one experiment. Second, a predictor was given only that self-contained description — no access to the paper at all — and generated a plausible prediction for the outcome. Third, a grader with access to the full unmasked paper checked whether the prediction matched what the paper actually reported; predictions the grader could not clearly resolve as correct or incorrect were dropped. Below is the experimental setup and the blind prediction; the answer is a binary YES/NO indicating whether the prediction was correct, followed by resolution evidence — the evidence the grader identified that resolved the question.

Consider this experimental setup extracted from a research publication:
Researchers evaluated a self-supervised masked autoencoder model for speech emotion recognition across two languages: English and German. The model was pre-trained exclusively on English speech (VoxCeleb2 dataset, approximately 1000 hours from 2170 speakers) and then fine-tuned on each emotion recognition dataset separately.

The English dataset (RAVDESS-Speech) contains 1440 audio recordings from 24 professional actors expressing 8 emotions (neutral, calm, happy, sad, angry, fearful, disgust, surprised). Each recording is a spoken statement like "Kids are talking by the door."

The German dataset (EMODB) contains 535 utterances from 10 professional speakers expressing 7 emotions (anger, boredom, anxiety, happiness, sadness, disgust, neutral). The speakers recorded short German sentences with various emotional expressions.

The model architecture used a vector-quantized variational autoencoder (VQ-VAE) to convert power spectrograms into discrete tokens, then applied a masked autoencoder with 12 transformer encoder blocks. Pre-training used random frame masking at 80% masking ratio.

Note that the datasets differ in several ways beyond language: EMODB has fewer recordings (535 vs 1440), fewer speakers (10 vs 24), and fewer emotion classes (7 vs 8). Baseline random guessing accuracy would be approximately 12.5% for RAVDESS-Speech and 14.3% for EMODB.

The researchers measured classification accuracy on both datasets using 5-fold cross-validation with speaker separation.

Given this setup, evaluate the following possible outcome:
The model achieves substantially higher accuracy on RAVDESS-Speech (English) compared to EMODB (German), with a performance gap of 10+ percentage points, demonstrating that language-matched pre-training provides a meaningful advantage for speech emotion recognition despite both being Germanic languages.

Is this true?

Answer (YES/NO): NO